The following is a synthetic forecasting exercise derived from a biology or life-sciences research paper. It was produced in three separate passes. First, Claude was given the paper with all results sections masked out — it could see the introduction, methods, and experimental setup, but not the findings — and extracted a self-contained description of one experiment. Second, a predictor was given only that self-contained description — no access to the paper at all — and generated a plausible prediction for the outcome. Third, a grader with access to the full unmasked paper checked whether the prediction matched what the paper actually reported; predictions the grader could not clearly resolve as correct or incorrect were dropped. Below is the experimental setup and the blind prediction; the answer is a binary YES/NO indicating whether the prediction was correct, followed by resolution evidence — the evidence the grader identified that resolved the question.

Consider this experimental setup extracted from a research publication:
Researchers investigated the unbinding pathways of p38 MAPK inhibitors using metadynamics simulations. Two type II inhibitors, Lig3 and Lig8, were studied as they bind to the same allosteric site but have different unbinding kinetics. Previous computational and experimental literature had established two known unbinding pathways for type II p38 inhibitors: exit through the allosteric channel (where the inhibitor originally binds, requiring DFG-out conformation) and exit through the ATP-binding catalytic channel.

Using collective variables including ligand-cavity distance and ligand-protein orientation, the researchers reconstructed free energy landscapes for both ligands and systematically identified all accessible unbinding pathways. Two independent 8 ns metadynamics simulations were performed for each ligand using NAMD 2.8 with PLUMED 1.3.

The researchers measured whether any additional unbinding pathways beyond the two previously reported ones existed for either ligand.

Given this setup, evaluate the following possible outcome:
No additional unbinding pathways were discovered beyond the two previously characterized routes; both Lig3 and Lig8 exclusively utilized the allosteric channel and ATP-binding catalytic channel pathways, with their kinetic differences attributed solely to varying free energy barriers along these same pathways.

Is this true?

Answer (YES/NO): NO